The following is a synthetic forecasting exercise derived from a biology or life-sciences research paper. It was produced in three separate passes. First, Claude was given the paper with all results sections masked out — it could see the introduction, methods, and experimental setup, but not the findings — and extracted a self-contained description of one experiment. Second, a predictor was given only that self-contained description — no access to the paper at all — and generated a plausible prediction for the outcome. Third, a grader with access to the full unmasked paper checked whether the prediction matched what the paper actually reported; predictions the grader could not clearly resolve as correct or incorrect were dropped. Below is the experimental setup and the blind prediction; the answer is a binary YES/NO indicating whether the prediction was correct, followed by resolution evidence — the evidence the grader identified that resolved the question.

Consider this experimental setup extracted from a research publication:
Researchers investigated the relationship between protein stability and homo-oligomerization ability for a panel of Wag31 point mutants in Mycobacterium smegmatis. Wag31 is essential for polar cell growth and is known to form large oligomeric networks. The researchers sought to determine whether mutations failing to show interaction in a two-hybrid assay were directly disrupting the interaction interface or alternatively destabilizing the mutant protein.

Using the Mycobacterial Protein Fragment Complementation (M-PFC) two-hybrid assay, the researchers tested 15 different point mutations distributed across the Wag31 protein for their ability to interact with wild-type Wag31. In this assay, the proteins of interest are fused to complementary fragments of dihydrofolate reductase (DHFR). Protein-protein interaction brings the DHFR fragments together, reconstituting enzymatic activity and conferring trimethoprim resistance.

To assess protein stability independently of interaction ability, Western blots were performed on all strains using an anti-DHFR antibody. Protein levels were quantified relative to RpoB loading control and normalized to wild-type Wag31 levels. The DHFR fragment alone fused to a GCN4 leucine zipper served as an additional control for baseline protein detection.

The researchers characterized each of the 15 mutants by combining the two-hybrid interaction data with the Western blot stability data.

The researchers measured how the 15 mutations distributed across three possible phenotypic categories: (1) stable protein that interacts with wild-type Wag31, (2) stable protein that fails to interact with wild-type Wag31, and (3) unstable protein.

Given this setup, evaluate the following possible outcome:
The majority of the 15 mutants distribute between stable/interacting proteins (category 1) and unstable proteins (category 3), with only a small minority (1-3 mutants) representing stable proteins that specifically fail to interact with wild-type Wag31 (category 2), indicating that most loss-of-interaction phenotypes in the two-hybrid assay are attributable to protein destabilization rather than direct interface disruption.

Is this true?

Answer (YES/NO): NO